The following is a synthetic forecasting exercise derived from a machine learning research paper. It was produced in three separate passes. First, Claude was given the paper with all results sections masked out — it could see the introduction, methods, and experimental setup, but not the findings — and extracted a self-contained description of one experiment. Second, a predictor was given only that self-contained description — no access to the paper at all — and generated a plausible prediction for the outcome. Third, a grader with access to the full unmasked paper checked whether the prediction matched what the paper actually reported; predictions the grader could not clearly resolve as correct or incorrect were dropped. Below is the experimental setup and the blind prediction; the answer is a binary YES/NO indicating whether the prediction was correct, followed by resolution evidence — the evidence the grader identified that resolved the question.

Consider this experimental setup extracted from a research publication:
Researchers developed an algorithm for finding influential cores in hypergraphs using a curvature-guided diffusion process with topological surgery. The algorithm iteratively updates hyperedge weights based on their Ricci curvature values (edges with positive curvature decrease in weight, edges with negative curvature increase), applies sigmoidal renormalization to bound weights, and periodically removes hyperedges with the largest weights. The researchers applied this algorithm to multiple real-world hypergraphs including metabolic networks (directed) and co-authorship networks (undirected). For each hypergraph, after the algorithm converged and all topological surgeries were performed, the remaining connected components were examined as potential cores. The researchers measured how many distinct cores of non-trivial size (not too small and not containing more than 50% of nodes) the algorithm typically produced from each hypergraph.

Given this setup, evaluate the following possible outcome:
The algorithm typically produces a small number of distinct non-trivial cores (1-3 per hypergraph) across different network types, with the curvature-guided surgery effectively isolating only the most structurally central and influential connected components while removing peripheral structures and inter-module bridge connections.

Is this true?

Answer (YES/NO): YES